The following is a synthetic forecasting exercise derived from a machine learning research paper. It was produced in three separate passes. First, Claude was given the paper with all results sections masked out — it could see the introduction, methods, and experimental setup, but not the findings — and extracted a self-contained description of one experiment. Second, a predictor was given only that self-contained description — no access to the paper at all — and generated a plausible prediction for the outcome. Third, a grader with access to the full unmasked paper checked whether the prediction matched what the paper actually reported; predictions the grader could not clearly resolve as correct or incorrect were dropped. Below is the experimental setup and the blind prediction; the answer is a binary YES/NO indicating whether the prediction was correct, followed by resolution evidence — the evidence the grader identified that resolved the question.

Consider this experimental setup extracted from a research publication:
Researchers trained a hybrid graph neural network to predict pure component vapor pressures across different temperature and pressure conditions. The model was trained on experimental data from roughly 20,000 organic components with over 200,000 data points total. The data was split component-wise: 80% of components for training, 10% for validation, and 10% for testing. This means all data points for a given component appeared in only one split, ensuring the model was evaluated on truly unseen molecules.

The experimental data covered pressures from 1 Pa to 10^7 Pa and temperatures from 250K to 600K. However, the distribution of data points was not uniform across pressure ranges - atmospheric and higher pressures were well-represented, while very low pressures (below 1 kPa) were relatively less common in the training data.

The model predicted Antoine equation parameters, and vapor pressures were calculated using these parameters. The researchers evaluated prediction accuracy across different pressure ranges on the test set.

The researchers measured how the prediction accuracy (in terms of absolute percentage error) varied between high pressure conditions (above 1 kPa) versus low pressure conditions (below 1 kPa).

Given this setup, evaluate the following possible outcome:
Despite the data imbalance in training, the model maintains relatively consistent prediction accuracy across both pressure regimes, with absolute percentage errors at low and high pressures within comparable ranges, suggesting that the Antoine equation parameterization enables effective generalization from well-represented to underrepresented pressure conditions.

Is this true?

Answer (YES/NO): NO